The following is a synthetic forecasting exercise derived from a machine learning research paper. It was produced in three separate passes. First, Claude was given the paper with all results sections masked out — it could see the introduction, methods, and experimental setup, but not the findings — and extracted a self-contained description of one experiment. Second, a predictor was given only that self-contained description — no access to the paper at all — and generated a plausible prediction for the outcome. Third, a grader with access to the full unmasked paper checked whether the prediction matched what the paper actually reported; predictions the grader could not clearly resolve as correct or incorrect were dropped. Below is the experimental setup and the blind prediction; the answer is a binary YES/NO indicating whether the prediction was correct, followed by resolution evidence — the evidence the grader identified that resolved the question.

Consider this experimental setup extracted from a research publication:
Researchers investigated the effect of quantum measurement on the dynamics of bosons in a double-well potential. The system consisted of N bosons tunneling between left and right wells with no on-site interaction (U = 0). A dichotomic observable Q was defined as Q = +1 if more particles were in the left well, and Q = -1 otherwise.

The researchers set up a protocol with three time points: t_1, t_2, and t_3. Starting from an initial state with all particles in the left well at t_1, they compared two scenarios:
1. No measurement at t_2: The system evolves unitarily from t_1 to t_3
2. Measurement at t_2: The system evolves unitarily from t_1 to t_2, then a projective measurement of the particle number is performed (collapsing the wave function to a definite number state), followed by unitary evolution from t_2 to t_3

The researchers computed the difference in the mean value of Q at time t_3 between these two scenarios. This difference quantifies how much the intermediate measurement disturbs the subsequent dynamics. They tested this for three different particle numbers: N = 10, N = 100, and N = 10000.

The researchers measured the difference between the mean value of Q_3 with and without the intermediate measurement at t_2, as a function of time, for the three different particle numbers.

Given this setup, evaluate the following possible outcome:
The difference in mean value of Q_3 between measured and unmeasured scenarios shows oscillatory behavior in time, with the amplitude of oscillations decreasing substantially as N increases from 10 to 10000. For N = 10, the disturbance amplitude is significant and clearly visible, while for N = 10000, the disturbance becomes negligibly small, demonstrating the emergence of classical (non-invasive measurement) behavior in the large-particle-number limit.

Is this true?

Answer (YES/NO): NO